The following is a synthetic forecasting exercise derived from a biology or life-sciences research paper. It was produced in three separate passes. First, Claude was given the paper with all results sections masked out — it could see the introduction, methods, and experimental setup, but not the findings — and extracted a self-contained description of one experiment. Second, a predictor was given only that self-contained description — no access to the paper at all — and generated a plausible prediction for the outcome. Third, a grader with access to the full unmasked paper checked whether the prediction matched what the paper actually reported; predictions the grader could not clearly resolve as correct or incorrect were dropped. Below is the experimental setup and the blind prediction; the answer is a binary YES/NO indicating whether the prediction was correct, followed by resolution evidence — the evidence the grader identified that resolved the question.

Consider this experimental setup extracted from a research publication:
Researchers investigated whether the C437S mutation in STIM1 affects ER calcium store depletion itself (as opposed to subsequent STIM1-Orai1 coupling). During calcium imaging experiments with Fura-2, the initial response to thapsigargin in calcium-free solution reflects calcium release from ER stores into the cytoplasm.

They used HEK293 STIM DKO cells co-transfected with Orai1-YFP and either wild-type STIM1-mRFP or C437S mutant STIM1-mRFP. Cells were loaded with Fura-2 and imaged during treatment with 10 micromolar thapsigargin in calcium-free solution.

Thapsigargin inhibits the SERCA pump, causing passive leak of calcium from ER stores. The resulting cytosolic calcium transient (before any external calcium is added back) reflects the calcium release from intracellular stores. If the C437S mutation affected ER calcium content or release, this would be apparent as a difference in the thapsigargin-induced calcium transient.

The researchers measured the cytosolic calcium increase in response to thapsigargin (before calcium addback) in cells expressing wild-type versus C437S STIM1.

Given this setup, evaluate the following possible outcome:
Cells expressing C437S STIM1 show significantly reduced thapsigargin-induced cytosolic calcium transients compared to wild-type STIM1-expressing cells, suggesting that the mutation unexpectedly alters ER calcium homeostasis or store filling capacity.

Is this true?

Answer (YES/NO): NO